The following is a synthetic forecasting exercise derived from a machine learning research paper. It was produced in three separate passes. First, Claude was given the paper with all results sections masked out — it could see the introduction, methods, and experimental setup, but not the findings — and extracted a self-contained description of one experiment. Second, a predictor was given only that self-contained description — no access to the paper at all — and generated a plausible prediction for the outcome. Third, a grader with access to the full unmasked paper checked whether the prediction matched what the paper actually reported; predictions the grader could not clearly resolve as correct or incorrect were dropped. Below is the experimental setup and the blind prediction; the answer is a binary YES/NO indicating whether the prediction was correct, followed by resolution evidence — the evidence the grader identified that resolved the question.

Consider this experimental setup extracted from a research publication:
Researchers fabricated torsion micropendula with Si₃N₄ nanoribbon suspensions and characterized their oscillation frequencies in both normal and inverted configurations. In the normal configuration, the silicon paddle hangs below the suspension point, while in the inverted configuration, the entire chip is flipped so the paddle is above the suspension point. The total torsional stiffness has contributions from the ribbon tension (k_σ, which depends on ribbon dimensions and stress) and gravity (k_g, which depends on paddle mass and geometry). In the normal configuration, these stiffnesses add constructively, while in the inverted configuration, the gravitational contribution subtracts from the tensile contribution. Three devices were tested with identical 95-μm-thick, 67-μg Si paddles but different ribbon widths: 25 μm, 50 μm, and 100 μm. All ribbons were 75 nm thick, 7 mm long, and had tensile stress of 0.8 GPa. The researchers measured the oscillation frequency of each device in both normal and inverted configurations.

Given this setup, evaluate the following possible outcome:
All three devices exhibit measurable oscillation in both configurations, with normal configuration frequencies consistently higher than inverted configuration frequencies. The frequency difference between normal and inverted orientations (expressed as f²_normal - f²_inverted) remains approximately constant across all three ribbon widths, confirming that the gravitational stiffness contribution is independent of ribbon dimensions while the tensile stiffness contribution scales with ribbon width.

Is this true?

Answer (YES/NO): YES